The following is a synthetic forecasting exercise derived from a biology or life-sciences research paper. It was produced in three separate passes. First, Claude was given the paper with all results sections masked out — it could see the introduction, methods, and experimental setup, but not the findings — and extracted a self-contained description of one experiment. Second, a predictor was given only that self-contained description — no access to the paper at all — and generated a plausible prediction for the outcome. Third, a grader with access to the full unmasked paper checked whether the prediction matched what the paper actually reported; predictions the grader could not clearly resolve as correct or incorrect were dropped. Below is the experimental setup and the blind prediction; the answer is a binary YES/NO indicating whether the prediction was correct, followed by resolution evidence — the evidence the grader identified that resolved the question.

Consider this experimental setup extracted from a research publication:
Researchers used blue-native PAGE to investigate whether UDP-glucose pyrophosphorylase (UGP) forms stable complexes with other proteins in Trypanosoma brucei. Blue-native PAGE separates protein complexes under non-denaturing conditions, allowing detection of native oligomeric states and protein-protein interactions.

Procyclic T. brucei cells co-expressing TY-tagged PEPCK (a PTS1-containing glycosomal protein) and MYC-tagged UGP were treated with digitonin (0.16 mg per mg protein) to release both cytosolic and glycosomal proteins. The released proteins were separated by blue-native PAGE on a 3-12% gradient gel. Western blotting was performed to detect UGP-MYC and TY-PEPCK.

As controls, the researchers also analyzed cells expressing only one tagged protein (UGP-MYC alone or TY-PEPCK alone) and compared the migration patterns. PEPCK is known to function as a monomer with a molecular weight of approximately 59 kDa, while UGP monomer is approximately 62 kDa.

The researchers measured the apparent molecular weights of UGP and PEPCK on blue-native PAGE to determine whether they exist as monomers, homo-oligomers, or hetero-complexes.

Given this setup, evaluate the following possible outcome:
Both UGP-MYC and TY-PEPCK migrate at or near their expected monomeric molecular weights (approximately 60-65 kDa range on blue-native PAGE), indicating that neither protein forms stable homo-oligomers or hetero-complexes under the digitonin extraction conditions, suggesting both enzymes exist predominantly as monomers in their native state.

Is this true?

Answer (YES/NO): NO